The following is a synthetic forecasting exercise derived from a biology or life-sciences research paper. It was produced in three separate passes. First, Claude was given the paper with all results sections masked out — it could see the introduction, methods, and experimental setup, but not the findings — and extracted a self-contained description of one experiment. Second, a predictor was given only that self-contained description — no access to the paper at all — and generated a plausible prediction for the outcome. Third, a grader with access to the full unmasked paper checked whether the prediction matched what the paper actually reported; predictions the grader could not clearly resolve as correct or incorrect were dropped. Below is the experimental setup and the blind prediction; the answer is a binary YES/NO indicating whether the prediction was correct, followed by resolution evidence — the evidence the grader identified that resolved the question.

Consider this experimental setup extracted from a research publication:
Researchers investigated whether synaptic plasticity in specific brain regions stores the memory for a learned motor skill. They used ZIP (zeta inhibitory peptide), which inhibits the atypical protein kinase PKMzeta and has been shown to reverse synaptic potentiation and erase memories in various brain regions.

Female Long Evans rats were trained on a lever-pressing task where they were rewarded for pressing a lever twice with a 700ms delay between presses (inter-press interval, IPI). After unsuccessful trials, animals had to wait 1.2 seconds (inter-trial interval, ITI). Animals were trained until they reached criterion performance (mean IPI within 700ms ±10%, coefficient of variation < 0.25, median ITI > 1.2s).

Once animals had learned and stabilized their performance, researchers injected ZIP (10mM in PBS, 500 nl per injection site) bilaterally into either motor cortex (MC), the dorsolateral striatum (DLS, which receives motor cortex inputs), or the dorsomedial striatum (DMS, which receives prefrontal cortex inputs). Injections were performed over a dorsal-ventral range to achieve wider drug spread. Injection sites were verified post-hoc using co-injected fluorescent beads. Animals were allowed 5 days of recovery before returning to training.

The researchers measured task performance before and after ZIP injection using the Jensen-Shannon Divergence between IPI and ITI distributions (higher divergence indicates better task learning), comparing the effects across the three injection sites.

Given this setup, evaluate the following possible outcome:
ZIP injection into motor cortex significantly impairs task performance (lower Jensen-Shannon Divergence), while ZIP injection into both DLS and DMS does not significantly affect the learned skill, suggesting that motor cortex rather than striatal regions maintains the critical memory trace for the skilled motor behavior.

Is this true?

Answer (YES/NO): NO